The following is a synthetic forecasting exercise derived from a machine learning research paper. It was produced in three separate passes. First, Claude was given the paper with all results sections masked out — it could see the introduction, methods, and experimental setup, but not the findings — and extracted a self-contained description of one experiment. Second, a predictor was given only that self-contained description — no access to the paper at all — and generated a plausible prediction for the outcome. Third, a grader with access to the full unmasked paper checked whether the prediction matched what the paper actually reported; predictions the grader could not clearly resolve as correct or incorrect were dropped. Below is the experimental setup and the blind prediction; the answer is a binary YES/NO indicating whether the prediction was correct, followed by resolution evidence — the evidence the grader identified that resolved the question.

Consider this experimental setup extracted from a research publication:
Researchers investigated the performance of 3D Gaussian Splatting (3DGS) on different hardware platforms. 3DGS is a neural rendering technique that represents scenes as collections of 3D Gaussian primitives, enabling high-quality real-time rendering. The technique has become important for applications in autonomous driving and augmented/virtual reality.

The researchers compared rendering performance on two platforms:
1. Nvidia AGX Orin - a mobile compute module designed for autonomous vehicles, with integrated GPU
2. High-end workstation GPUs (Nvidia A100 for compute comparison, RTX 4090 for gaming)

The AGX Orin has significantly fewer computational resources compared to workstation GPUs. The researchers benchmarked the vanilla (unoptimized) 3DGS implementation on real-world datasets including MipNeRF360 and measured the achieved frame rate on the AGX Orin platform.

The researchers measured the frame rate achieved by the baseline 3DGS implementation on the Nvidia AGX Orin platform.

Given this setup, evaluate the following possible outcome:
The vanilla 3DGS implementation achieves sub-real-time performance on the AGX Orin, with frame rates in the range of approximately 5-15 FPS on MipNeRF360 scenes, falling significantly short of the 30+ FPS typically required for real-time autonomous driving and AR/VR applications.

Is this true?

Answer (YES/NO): NO